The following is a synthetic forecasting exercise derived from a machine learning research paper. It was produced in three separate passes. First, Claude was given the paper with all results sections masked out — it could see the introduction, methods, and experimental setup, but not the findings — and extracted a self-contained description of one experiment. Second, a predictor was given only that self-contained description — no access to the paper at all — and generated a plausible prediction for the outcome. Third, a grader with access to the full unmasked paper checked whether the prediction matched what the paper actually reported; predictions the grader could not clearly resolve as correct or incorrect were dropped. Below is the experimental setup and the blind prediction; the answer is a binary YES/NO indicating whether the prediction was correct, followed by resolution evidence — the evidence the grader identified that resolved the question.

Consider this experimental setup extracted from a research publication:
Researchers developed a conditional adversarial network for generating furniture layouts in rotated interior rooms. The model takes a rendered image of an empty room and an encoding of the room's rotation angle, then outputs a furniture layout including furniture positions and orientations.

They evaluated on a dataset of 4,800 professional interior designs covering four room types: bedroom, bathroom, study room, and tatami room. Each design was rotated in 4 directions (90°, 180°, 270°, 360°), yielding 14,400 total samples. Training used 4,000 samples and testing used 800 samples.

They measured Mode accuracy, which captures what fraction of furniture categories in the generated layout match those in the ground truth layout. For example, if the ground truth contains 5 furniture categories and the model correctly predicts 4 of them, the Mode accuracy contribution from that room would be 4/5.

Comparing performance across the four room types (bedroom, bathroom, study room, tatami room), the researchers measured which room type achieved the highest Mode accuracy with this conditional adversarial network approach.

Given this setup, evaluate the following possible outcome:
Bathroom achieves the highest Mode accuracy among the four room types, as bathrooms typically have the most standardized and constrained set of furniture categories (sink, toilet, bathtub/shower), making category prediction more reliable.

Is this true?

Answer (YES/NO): NO